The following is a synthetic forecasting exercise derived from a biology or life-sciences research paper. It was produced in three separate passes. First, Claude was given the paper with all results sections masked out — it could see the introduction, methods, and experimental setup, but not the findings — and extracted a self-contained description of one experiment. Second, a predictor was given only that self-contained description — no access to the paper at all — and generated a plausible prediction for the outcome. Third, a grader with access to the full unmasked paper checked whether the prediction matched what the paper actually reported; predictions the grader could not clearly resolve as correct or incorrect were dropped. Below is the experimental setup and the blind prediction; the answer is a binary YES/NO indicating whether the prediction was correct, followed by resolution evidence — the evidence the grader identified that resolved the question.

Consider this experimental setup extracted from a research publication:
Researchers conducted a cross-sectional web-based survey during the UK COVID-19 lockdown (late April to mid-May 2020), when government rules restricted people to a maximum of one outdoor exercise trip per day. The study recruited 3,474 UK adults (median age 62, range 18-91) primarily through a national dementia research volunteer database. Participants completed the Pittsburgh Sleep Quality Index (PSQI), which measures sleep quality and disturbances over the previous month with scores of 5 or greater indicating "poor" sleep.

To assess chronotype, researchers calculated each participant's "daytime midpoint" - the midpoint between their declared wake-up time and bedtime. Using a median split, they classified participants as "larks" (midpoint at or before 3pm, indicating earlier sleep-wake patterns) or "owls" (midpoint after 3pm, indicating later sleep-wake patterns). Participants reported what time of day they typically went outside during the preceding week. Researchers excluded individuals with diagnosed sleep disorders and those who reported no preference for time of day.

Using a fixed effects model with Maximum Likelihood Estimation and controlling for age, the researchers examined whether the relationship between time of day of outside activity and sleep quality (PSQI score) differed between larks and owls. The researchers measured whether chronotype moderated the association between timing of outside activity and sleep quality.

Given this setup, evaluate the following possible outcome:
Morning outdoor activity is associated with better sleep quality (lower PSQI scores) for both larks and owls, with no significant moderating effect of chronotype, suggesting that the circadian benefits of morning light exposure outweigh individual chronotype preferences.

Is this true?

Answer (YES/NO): NO